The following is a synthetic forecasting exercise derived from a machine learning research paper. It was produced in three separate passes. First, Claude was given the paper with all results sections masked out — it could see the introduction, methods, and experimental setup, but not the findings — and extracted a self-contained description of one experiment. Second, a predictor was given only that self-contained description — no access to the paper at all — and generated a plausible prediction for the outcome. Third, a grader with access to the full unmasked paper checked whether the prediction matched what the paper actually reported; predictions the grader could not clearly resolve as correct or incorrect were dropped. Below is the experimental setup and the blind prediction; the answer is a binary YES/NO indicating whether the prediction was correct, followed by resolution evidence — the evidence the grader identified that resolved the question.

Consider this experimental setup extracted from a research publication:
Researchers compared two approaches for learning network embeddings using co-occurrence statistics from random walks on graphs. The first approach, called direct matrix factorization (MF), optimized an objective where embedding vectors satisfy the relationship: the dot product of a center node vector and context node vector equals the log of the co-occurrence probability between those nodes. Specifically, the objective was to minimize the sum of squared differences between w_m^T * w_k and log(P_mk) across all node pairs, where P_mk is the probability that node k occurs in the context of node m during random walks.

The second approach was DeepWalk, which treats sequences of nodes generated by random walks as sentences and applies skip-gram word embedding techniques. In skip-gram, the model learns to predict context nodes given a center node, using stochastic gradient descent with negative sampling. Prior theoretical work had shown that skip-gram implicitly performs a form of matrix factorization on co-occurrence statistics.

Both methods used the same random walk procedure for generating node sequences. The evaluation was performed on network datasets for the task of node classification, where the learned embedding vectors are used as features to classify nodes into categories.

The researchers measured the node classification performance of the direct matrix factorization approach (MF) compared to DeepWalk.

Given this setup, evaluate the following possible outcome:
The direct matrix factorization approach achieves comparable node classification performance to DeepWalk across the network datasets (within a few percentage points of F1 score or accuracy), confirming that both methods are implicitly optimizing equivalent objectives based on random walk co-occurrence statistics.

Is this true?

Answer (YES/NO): NO